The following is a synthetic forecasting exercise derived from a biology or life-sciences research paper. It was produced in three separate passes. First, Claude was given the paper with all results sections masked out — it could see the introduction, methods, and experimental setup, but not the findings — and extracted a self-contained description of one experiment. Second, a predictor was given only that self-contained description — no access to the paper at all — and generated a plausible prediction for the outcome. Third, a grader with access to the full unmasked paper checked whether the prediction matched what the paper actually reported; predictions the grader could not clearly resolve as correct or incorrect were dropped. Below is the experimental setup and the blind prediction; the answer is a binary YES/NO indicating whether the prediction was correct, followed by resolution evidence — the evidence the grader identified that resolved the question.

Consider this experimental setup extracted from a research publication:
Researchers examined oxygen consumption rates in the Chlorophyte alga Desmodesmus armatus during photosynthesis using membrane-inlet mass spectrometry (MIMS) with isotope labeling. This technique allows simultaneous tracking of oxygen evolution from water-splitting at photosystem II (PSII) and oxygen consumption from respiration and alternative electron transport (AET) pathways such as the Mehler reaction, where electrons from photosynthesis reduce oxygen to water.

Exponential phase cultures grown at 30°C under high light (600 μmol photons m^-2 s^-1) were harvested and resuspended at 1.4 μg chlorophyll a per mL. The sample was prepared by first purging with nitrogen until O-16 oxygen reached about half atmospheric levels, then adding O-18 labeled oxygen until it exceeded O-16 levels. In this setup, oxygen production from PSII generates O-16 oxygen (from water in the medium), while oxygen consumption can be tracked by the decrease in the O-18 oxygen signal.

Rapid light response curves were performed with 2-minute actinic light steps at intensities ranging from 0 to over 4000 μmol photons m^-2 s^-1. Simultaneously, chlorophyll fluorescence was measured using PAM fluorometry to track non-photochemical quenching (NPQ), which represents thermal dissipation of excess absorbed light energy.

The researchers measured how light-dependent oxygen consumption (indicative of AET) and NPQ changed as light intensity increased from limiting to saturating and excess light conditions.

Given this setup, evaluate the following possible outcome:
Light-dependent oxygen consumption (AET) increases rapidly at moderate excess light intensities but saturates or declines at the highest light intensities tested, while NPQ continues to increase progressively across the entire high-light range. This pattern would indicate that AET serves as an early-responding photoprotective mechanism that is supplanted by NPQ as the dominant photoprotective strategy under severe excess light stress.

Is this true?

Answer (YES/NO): NO